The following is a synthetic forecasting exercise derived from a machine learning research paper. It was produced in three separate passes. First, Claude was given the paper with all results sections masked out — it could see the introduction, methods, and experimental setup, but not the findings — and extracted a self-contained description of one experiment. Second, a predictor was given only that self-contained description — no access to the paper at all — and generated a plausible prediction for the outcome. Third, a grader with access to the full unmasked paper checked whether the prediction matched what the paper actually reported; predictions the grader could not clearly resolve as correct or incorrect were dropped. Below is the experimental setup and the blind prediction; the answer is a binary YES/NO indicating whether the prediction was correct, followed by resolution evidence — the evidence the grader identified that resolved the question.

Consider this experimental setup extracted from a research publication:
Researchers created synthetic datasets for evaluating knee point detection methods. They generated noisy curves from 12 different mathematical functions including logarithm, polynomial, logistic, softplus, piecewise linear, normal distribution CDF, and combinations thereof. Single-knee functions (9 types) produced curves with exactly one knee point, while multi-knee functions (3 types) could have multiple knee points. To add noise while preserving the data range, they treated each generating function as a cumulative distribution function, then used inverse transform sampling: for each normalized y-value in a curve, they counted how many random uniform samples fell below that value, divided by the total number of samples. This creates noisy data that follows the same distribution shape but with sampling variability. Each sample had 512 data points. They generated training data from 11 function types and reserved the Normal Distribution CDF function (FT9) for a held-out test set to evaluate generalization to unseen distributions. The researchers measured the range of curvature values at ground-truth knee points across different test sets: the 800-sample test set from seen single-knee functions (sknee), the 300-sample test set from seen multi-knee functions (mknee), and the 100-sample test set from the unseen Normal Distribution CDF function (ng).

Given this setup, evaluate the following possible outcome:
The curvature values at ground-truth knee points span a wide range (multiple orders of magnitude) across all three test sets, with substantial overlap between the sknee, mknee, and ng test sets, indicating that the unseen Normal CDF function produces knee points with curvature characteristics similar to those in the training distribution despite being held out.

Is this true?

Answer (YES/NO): NO